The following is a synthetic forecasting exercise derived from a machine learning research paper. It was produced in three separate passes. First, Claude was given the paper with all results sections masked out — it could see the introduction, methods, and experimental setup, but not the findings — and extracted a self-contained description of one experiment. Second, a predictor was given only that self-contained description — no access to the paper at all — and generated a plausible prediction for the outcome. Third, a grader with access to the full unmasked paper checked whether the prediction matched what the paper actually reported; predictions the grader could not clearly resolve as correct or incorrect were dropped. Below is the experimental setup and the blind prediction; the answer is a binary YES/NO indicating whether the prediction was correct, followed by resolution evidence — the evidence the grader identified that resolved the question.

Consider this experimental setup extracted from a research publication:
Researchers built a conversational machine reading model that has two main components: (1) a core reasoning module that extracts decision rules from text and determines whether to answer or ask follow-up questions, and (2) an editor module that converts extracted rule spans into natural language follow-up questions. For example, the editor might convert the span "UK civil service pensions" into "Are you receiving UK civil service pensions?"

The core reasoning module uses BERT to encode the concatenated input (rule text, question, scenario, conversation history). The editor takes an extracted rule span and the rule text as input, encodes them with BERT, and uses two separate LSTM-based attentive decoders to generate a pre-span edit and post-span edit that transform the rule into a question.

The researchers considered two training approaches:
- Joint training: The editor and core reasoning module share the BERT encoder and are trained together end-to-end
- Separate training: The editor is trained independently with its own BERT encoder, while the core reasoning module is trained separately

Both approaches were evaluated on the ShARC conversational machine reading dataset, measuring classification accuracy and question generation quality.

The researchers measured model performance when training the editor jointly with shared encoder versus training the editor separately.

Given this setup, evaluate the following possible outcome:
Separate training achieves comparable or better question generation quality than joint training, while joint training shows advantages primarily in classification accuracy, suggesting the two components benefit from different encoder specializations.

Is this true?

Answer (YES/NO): NO